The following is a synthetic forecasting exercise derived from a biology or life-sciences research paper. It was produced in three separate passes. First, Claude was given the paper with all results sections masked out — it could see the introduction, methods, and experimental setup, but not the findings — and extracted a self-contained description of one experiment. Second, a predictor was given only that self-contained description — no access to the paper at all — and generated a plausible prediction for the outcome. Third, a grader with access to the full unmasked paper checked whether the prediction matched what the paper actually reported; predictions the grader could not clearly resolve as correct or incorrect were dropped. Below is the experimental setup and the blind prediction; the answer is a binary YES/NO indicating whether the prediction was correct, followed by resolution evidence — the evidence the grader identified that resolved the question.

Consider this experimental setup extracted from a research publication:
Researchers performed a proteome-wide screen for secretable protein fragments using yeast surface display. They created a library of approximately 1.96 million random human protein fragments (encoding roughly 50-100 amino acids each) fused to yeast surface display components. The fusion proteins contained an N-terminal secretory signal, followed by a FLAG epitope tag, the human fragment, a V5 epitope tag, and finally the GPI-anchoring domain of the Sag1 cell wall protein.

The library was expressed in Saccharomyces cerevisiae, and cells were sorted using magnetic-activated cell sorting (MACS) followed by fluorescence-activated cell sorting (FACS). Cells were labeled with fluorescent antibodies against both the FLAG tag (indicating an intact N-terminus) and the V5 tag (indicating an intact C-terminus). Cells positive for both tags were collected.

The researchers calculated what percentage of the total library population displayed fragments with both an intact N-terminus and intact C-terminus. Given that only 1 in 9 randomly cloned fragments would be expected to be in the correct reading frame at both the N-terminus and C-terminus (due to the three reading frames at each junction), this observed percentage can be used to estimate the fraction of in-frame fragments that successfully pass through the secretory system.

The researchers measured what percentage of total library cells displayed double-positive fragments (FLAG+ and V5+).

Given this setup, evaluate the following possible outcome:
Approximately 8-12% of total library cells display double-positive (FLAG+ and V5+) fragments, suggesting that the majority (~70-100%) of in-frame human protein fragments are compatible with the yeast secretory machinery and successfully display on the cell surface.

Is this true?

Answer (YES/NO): NO